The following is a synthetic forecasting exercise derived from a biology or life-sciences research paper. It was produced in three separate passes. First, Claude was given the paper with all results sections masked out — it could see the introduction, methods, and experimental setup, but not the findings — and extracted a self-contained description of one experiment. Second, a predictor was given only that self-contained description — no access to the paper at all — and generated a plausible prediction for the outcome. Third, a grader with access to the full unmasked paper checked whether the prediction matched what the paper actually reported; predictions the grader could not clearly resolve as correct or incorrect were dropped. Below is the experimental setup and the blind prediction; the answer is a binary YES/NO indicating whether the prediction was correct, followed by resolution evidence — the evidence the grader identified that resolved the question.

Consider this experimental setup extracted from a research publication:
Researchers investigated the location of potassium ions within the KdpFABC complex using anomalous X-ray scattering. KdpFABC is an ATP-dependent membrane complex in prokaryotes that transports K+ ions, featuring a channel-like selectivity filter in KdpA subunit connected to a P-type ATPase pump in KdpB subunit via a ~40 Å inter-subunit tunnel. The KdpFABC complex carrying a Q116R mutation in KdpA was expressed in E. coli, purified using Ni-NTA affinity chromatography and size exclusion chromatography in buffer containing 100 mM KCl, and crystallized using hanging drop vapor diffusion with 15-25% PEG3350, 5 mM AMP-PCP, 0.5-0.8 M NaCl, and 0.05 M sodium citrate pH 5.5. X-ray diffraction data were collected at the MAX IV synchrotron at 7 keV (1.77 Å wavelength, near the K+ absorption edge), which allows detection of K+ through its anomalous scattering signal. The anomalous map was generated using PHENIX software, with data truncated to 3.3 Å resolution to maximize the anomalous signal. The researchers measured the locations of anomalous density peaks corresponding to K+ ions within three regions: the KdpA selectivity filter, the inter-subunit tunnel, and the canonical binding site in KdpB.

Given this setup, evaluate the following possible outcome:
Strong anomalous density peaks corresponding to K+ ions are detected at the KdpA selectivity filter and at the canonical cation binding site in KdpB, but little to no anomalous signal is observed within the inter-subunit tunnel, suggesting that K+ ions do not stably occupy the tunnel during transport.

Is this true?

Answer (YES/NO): NO